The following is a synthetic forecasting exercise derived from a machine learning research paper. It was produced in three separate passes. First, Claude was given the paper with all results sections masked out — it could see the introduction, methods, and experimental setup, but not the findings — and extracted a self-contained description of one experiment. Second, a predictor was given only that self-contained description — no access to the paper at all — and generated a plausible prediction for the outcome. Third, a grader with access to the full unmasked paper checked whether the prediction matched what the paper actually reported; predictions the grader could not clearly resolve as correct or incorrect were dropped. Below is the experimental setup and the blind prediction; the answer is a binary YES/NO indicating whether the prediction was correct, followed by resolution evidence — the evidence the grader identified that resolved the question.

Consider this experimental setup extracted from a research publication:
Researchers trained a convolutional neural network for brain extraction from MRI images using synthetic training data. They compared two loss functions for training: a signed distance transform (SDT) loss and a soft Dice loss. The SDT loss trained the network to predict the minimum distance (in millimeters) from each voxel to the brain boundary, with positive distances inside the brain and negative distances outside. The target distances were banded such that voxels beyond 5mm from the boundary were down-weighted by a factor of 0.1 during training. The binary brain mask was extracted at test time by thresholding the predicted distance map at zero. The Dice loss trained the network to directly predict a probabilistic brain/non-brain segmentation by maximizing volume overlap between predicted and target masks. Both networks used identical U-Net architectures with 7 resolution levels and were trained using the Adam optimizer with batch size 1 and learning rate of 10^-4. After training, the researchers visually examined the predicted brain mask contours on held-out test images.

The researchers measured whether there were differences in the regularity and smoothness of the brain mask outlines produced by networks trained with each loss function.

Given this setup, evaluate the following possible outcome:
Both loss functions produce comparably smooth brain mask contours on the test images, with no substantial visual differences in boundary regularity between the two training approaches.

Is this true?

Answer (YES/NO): NO